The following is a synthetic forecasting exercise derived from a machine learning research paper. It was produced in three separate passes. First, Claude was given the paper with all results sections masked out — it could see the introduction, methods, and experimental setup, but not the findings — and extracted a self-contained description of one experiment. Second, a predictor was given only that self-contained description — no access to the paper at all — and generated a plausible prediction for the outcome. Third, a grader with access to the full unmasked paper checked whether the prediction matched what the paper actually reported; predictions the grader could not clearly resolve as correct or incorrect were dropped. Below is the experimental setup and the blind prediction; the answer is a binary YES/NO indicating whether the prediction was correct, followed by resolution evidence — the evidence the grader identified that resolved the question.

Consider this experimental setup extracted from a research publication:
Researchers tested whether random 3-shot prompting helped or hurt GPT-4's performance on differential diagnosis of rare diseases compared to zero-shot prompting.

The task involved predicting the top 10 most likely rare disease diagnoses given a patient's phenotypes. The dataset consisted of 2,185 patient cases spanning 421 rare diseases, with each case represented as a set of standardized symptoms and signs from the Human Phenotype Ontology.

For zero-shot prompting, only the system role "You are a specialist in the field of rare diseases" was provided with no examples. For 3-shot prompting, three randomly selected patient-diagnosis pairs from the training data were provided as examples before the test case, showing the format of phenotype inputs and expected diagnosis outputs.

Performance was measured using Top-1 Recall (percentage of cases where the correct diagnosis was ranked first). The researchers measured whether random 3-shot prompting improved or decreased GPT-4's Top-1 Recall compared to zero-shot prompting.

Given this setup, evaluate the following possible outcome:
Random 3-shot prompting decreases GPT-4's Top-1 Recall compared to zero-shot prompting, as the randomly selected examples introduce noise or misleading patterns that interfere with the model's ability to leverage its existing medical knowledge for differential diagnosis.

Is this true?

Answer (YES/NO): YES